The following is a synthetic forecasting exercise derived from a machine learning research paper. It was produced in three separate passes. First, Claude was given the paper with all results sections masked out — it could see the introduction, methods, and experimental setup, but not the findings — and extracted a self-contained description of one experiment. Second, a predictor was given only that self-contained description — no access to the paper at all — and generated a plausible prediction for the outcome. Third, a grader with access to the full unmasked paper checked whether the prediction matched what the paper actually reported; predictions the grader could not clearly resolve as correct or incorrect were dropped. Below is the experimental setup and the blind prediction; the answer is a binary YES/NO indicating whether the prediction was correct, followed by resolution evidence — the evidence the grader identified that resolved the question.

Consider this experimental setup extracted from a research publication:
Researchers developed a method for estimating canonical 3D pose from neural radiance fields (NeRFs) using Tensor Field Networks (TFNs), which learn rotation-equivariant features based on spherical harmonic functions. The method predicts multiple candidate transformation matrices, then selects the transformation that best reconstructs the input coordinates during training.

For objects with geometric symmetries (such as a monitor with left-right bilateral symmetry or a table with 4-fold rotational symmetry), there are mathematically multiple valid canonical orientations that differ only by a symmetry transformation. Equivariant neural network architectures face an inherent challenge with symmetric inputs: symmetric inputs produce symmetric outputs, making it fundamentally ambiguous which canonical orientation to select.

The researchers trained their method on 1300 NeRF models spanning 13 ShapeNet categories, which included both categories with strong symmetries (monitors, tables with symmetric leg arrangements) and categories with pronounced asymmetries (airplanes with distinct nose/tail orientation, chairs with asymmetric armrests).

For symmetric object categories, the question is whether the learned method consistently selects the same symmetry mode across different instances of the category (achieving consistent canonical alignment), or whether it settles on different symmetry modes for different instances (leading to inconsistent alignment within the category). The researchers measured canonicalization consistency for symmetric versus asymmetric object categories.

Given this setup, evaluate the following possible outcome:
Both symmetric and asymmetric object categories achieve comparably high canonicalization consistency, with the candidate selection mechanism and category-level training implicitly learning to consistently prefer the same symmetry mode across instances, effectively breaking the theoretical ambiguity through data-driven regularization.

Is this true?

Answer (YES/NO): NO